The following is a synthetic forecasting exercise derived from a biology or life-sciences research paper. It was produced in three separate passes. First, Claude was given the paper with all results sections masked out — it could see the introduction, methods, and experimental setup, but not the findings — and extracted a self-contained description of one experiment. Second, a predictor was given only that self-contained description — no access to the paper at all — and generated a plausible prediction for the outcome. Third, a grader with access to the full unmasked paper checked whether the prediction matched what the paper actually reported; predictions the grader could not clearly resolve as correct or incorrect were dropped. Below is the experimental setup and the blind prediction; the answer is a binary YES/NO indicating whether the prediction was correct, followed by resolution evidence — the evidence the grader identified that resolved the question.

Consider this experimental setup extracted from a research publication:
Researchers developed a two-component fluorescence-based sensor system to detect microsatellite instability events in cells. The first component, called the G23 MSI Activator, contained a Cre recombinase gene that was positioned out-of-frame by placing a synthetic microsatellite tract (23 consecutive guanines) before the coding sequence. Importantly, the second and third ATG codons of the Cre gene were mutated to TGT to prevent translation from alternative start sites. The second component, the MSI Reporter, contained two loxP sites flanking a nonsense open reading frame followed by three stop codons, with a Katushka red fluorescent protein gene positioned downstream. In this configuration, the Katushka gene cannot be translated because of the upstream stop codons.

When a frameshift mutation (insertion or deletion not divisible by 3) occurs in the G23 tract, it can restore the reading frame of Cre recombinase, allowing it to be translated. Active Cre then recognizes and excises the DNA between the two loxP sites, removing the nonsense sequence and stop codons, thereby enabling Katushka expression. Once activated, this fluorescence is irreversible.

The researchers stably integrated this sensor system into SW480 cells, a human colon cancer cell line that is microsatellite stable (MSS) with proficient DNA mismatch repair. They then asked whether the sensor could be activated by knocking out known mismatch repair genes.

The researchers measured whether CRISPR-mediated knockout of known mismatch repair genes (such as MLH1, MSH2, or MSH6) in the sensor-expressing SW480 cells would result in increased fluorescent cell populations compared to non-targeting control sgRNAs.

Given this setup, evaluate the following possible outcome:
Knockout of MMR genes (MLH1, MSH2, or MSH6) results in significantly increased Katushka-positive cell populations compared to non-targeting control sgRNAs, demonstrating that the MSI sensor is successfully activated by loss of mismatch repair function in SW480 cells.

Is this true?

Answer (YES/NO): YES